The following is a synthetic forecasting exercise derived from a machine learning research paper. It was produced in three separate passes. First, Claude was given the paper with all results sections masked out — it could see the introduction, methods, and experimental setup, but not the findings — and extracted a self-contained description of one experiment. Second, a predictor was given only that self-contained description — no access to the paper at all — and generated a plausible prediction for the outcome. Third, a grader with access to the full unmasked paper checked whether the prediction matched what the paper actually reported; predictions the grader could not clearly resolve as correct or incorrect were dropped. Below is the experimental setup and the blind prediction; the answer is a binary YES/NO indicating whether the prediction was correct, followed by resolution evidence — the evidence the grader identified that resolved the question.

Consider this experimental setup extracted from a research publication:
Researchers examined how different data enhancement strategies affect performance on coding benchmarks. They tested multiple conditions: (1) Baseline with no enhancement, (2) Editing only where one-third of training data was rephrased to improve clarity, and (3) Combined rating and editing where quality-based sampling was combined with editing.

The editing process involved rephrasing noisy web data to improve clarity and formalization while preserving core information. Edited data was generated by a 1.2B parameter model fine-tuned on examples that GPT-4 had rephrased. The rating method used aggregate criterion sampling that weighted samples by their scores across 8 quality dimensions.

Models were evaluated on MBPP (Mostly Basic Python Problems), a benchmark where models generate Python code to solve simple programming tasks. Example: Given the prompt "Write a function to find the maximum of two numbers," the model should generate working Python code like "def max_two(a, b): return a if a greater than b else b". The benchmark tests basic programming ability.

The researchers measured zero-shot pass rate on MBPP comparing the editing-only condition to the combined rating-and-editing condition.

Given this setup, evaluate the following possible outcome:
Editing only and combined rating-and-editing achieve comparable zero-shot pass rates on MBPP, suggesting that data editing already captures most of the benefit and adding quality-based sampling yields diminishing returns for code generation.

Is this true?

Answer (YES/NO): YES